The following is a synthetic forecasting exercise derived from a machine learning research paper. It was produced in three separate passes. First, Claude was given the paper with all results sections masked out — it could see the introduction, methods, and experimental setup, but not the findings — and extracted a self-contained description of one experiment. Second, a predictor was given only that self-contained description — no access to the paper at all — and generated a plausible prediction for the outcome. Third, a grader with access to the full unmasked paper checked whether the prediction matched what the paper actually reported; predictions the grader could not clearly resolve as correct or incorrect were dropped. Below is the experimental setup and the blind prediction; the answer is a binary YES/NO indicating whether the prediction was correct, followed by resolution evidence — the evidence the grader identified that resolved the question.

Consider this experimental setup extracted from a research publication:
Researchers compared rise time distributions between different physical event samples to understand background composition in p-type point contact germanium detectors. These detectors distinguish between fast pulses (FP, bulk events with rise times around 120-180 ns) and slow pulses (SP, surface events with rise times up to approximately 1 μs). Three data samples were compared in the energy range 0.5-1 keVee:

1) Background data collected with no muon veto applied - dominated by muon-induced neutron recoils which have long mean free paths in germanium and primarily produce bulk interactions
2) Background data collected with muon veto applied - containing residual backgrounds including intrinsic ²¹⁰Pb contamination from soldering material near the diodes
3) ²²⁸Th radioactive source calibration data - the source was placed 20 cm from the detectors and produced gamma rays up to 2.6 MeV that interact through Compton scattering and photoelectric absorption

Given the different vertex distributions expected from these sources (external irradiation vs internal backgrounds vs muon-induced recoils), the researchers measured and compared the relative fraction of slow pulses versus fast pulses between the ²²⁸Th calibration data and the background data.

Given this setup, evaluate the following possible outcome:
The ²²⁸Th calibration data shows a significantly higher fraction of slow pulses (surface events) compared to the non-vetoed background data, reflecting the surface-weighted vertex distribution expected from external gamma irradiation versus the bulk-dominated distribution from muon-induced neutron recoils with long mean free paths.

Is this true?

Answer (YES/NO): YES